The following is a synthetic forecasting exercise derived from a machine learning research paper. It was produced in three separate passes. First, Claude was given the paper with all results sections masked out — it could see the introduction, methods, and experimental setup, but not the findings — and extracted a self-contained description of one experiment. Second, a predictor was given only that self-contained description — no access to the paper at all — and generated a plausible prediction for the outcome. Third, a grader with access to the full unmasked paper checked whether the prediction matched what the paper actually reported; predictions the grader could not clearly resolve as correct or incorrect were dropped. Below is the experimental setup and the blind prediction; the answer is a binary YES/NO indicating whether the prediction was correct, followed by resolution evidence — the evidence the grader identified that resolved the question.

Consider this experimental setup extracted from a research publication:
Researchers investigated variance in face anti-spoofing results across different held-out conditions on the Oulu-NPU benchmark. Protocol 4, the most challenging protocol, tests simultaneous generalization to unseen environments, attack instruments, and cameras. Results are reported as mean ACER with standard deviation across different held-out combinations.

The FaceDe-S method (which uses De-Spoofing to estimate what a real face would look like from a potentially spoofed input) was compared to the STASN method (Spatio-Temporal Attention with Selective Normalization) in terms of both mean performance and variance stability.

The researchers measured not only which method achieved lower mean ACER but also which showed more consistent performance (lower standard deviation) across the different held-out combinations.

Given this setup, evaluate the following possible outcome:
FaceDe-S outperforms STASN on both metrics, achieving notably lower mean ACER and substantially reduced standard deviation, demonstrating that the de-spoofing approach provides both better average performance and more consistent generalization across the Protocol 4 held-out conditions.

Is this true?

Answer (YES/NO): NO